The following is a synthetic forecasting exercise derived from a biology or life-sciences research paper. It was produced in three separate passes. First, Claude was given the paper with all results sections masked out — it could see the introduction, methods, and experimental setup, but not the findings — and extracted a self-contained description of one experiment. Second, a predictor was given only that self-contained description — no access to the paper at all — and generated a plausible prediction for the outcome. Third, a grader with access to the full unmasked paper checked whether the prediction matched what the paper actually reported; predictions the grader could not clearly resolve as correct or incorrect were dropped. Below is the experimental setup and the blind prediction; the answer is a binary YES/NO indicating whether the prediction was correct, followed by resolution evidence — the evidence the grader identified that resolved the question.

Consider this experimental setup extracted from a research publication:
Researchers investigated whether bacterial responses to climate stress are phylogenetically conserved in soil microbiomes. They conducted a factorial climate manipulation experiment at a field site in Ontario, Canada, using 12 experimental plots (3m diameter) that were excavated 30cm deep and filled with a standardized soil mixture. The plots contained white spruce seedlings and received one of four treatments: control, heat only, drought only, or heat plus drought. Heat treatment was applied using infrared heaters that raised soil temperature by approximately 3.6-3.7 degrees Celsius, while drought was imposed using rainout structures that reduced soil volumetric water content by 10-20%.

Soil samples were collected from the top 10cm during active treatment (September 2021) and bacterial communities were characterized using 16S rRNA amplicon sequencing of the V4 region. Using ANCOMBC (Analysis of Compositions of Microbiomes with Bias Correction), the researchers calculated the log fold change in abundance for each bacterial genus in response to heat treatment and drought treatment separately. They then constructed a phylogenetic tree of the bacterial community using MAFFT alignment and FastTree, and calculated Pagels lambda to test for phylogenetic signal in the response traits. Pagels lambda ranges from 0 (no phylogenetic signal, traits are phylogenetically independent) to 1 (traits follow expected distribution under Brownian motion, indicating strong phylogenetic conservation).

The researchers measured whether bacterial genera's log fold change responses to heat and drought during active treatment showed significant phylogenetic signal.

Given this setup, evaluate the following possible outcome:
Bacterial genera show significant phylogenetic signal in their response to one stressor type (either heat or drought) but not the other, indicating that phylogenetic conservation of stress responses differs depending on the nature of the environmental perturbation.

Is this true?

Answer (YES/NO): NO